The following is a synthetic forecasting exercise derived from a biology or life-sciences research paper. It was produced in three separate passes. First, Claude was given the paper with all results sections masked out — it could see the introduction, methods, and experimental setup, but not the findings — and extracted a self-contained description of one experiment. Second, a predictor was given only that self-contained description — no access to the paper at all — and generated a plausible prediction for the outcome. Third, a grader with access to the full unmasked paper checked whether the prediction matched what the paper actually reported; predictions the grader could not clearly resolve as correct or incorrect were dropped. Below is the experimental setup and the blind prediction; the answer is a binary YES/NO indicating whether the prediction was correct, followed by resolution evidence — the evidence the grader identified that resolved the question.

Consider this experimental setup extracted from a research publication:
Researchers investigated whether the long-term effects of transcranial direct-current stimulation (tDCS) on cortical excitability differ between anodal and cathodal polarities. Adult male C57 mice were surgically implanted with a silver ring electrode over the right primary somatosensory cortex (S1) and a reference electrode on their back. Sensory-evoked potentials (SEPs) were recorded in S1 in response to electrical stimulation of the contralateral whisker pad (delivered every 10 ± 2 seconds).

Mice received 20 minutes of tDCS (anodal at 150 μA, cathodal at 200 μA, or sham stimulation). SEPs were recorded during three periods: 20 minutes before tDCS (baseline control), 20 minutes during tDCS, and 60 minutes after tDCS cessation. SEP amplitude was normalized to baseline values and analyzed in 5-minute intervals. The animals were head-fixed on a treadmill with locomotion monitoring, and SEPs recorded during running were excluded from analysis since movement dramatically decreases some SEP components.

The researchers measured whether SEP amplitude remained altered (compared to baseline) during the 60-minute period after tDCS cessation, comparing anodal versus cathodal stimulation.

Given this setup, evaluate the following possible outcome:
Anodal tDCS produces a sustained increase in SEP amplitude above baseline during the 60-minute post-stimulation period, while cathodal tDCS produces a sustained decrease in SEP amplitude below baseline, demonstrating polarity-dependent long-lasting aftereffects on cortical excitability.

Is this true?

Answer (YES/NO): NO